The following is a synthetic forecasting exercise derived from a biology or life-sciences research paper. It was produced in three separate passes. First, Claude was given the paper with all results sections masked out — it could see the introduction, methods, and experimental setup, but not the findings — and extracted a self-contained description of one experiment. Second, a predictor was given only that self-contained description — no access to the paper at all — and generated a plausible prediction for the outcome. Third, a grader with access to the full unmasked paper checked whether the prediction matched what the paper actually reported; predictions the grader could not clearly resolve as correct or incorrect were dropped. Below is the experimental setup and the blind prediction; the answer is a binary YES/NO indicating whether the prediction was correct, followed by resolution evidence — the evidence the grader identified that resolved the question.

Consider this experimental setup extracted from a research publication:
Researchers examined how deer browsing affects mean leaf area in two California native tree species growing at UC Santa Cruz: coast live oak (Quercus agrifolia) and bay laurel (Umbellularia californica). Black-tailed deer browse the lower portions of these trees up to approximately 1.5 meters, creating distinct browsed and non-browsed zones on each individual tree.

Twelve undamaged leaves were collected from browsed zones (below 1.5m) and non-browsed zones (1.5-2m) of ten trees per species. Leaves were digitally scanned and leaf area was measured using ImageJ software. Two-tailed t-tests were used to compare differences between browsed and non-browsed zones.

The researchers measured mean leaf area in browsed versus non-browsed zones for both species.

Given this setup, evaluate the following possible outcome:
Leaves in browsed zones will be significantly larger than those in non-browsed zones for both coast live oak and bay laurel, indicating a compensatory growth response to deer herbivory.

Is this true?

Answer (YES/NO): NO